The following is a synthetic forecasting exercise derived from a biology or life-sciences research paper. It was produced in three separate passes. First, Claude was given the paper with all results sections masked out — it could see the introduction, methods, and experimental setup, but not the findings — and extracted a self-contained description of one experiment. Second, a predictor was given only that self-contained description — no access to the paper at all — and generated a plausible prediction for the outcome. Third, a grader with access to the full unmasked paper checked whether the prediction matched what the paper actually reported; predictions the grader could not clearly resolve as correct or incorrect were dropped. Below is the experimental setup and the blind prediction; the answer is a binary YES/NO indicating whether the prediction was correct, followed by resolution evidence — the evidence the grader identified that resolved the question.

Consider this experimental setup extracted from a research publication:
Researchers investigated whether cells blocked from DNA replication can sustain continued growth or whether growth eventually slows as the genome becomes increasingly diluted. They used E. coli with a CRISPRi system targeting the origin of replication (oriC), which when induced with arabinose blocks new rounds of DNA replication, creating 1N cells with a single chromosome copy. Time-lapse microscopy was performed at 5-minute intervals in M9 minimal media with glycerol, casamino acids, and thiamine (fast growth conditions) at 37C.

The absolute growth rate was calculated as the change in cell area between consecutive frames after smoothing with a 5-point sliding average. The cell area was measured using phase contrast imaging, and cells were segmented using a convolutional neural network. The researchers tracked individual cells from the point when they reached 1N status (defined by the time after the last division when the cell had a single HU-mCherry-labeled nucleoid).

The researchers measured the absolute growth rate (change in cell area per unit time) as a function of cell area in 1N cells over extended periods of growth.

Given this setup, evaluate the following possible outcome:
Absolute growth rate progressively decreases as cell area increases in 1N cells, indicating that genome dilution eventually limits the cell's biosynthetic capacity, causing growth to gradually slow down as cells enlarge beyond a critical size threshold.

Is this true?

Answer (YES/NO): NO